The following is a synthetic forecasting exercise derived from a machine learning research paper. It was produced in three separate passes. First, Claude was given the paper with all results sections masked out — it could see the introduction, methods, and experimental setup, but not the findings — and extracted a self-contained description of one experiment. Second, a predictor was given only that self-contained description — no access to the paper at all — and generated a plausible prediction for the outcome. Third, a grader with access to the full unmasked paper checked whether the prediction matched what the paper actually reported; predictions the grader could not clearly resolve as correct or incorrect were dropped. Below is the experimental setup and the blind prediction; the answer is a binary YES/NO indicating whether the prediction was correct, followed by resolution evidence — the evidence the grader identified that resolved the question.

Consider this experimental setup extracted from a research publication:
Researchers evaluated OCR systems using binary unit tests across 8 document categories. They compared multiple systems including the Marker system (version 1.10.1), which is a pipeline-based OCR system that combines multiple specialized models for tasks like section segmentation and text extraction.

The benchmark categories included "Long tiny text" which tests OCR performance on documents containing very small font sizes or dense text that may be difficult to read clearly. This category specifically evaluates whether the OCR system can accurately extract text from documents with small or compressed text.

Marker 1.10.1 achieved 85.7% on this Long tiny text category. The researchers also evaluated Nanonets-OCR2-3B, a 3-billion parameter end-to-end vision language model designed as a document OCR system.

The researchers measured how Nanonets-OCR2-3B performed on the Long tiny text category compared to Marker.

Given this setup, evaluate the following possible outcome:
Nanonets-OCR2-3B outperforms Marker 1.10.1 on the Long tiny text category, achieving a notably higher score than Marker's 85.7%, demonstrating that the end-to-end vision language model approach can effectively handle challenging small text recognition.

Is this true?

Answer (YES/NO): YES